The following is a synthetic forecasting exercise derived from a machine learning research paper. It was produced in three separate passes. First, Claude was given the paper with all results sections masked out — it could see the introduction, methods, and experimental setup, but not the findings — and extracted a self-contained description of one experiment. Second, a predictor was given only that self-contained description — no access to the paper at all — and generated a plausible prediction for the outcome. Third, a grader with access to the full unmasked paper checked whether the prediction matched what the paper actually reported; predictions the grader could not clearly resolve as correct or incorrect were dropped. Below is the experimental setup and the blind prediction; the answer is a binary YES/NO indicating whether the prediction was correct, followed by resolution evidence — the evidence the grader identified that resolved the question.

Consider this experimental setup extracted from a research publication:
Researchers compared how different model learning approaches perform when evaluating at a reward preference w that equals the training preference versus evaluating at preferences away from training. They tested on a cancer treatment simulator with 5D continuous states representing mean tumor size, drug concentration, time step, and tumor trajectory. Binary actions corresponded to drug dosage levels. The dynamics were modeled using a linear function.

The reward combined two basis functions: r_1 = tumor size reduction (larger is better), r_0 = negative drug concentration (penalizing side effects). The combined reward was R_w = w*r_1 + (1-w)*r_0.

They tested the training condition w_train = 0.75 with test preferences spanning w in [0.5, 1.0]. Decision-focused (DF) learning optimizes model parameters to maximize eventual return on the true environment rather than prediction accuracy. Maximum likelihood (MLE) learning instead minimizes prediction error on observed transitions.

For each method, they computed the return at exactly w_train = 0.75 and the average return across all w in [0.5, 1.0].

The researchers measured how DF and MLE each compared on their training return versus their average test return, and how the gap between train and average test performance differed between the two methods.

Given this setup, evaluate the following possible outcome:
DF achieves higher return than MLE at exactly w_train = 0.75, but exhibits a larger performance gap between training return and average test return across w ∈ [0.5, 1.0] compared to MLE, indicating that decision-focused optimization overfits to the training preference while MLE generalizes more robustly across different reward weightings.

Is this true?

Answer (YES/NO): NO